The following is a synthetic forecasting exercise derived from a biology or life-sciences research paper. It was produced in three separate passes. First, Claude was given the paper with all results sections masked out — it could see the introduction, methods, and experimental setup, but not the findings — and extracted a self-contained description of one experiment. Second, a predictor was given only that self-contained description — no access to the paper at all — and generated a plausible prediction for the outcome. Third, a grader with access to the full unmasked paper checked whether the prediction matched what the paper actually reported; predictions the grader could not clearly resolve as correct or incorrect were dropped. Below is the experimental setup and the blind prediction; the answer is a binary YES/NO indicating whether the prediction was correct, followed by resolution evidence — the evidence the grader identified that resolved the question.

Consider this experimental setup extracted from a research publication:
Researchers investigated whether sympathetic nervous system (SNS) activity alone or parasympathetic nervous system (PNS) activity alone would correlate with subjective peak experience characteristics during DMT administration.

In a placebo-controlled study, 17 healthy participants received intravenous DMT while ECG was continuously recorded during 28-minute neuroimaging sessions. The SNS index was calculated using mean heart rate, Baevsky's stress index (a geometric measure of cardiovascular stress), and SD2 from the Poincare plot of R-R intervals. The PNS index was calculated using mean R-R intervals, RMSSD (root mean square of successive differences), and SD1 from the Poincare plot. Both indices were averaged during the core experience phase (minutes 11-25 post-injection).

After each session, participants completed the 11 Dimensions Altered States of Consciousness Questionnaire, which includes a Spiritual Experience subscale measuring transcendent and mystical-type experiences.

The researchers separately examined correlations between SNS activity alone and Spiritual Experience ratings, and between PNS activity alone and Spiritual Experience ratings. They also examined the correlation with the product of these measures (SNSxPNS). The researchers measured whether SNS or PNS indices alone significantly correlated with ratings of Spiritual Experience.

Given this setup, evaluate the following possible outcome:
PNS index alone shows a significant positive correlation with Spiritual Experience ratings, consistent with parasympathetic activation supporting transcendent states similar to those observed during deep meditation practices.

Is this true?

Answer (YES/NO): NO